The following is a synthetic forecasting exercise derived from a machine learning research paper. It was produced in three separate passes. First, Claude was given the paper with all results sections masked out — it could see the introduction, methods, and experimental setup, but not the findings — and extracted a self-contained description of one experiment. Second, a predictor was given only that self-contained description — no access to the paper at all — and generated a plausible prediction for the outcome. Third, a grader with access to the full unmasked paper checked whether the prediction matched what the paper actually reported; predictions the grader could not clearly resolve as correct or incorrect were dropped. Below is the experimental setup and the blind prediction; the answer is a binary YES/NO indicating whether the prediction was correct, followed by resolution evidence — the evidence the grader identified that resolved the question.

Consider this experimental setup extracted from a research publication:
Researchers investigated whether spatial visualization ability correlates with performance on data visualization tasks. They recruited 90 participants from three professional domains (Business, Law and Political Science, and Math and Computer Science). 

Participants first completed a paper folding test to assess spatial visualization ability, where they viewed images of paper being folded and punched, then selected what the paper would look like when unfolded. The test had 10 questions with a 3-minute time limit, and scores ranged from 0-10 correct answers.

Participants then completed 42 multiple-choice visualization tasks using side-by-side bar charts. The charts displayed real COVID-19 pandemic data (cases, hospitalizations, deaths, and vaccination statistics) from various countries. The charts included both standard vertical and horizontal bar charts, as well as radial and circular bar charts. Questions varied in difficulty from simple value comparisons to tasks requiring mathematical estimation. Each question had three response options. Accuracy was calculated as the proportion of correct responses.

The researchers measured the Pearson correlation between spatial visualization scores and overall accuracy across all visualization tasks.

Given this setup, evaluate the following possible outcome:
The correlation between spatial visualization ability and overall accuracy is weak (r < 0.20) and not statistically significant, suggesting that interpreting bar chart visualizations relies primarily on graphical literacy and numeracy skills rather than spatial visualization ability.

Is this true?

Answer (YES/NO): NO